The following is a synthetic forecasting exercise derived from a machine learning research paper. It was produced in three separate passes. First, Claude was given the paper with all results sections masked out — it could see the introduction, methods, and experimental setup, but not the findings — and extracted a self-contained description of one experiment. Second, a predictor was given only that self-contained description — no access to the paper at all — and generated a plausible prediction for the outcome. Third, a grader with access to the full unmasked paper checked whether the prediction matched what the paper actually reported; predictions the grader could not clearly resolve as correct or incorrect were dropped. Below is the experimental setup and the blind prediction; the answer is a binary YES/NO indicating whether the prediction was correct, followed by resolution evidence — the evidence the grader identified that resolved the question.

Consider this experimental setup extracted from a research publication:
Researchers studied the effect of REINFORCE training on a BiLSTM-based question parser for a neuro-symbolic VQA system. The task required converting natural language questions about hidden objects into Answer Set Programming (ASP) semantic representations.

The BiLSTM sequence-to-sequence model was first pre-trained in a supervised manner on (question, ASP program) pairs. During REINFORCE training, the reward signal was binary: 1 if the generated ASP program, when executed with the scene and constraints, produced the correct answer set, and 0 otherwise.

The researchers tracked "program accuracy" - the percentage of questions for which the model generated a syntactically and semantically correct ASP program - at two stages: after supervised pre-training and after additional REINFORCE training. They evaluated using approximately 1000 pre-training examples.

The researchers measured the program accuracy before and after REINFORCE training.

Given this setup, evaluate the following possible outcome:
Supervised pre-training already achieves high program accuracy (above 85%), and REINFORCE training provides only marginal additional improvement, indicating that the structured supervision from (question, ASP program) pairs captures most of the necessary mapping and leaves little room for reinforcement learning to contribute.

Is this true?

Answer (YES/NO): NO